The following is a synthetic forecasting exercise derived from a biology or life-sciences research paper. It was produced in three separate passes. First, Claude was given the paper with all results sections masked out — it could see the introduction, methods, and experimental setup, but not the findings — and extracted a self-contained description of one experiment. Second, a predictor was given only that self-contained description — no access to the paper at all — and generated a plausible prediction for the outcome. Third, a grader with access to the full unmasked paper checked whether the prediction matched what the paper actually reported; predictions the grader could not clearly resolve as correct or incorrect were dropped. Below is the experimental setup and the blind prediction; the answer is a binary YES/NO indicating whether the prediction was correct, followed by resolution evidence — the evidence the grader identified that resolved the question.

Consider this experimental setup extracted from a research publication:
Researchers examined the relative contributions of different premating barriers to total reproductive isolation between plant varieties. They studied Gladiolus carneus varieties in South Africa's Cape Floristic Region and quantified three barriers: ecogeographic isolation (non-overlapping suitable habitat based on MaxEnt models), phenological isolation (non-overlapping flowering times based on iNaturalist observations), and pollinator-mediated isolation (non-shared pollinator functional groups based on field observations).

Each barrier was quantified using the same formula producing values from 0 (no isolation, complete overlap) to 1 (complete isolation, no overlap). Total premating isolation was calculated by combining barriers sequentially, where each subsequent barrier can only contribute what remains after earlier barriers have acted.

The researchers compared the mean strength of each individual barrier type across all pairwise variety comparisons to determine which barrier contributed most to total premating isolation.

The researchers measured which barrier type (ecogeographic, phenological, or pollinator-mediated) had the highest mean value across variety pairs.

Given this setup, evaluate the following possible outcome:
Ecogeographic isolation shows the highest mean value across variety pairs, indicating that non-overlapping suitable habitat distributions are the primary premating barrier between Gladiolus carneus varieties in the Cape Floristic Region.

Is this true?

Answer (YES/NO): YES